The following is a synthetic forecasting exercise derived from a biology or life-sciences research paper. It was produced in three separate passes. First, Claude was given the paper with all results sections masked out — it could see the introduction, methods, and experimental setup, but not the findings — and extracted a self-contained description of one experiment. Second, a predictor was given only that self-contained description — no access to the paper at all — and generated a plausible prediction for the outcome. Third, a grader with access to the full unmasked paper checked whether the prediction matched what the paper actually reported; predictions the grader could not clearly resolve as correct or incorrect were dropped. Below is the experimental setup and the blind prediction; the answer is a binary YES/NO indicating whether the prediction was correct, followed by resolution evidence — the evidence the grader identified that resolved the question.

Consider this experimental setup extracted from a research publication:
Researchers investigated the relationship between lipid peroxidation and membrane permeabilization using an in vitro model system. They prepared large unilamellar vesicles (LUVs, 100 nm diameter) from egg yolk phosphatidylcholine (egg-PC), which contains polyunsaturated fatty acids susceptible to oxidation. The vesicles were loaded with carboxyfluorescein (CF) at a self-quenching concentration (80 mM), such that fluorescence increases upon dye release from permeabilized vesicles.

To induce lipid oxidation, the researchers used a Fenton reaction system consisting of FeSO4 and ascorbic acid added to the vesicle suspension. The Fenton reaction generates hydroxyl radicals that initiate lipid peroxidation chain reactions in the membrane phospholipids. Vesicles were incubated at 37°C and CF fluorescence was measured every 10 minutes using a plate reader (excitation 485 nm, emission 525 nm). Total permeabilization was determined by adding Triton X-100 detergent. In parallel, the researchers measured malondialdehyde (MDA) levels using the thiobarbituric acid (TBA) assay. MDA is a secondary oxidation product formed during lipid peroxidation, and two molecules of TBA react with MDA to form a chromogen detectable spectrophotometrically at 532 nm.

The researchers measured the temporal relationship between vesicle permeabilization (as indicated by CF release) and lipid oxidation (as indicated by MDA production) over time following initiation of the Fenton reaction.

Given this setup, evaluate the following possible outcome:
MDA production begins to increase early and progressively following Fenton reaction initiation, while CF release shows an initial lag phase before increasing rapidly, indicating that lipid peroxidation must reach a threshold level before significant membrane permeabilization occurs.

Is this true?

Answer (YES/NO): NO